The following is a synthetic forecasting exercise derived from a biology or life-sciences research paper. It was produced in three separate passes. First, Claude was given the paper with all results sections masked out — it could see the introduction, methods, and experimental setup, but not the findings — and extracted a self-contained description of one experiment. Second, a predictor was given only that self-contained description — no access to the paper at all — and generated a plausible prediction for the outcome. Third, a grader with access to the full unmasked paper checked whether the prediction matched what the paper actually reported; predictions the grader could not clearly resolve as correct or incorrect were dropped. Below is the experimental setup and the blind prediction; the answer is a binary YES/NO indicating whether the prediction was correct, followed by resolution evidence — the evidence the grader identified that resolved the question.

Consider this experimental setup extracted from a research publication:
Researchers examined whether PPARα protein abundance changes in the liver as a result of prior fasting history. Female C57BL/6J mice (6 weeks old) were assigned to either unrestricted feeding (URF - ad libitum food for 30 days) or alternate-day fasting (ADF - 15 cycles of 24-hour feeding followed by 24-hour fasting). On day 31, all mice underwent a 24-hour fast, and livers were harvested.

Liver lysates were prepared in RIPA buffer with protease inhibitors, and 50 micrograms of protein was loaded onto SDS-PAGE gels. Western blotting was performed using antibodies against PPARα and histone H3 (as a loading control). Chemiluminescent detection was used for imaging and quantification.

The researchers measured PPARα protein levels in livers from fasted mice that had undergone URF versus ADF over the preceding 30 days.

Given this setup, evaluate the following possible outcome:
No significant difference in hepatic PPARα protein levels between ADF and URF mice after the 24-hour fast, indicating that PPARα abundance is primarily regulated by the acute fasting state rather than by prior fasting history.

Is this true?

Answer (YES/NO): YES